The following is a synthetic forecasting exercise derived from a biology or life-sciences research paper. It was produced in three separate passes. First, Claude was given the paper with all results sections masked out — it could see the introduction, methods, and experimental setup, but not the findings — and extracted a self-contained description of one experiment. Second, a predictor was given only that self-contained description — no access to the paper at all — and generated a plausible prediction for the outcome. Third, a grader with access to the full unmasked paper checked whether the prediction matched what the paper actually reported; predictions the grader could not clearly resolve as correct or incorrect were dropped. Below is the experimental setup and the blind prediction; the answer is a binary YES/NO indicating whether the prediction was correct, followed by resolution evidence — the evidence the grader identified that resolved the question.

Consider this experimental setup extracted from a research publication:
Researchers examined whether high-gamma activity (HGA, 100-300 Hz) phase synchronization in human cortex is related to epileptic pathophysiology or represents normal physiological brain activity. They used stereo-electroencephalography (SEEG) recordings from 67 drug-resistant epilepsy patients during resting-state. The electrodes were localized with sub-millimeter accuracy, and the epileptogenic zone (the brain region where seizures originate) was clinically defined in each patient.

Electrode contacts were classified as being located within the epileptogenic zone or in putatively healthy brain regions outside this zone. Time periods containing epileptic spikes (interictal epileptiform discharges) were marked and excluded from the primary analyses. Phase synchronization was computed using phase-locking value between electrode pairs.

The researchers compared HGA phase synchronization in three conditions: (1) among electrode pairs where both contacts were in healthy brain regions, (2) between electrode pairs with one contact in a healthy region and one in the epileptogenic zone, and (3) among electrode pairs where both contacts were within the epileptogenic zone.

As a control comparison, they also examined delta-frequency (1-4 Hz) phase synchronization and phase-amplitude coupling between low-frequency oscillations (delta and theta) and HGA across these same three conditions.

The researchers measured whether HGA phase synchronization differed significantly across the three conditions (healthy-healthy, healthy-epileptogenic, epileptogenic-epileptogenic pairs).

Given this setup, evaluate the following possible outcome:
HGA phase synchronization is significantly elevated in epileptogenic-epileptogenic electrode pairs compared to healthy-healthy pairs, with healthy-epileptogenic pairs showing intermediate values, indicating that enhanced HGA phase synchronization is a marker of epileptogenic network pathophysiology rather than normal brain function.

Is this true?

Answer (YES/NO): NO